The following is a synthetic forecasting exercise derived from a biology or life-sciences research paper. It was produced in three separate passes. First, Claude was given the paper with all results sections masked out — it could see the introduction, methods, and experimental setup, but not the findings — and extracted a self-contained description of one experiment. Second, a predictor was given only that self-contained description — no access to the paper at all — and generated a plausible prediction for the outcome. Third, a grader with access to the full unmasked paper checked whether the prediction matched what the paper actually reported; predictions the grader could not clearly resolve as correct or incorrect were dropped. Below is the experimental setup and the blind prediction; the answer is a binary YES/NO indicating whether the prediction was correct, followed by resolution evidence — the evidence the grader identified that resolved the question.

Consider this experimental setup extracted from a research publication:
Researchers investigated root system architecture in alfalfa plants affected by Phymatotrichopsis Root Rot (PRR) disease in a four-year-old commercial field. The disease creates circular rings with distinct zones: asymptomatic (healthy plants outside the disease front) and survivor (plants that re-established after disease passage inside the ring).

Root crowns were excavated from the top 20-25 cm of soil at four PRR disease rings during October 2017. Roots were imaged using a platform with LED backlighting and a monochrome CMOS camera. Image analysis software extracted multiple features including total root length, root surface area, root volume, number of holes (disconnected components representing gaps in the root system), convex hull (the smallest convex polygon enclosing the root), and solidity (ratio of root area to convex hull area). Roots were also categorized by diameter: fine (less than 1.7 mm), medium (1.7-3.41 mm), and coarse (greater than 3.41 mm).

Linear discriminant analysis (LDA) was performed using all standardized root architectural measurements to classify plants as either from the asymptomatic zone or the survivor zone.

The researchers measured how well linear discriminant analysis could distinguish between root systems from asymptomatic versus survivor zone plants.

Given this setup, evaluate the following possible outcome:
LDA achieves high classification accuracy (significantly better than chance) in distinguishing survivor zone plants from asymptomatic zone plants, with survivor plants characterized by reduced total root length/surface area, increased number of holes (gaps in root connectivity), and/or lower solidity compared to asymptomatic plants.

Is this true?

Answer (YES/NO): NO